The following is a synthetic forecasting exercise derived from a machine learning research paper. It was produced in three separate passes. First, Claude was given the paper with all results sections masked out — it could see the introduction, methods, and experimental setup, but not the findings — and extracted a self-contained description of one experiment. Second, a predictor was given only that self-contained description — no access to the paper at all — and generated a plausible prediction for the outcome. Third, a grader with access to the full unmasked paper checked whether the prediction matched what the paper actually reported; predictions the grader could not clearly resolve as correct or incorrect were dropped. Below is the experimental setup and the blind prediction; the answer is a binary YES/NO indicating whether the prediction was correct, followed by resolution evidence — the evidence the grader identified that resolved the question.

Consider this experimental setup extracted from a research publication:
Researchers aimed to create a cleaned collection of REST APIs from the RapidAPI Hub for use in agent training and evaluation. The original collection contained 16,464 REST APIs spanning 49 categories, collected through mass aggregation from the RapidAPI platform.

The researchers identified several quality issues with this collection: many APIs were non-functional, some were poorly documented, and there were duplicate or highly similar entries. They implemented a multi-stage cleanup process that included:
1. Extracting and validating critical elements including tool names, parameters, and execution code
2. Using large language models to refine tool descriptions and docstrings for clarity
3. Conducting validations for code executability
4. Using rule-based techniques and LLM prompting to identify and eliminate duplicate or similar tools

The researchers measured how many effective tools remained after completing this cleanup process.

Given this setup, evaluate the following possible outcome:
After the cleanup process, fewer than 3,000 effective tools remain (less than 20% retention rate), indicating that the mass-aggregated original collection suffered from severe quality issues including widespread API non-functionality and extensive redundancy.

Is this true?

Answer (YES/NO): NO